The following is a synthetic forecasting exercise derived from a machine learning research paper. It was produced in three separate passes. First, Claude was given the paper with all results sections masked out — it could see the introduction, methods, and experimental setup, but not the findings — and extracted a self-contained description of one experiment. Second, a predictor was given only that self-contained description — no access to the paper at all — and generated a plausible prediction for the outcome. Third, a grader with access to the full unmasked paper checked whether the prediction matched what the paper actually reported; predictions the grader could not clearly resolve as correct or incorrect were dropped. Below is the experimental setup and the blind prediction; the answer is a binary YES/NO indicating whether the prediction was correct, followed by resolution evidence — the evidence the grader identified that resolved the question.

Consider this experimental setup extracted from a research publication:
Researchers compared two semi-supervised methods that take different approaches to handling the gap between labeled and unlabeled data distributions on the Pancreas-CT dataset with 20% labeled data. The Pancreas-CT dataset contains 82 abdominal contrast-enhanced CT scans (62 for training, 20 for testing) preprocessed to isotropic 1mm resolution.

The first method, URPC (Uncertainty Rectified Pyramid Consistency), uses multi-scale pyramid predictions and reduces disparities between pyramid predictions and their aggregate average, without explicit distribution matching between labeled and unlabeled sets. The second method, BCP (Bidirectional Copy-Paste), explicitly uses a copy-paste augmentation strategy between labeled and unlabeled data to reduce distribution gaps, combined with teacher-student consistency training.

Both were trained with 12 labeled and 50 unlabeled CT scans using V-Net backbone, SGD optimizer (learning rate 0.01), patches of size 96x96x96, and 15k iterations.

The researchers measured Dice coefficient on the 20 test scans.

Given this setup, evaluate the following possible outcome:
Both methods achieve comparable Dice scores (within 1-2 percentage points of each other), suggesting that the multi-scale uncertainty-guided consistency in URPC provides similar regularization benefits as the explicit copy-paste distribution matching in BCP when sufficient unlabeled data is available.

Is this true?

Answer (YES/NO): NO